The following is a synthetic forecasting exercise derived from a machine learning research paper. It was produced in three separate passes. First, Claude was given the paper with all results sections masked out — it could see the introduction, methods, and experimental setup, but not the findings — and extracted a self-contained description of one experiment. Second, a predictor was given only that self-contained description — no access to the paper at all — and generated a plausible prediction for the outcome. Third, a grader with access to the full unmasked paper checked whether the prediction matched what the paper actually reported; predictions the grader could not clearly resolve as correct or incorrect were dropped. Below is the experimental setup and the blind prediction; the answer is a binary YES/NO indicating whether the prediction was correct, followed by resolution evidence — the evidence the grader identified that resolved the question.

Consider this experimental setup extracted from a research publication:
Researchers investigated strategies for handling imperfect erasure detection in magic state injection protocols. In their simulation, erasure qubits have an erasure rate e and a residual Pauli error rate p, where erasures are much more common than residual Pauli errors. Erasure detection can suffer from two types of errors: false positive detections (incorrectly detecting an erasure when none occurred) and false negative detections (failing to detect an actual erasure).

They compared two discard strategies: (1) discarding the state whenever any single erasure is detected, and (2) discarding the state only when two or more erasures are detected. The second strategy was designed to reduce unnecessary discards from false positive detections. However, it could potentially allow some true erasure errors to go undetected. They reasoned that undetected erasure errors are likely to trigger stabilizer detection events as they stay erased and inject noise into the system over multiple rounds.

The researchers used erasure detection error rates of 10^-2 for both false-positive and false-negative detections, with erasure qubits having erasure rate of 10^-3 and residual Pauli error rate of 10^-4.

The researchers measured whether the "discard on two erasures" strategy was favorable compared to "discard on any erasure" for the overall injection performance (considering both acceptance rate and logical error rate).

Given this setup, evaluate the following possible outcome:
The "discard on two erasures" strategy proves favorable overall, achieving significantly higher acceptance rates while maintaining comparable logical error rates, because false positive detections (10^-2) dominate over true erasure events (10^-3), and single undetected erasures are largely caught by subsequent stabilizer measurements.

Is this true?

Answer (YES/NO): YES